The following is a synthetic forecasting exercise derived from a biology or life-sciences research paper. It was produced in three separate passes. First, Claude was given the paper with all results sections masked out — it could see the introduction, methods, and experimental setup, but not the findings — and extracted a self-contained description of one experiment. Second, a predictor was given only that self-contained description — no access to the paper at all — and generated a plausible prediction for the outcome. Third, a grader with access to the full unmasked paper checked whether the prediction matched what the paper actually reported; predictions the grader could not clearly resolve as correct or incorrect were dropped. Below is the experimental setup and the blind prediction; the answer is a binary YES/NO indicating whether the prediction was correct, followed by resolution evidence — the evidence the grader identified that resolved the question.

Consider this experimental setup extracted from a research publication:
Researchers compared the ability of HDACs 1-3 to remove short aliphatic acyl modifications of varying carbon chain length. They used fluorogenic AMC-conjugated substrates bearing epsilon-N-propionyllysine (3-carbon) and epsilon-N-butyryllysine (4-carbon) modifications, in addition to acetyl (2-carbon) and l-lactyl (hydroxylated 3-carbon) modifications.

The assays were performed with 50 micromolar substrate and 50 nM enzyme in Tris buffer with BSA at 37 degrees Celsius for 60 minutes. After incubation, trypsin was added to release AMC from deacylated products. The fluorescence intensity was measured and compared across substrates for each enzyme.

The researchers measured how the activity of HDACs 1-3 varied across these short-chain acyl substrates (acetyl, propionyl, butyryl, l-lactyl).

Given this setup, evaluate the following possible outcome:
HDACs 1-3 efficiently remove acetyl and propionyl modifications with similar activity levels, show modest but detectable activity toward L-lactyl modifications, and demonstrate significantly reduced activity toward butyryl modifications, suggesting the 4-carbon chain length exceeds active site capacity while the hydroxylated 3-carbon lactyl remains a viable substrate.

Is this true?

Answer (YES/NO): NO